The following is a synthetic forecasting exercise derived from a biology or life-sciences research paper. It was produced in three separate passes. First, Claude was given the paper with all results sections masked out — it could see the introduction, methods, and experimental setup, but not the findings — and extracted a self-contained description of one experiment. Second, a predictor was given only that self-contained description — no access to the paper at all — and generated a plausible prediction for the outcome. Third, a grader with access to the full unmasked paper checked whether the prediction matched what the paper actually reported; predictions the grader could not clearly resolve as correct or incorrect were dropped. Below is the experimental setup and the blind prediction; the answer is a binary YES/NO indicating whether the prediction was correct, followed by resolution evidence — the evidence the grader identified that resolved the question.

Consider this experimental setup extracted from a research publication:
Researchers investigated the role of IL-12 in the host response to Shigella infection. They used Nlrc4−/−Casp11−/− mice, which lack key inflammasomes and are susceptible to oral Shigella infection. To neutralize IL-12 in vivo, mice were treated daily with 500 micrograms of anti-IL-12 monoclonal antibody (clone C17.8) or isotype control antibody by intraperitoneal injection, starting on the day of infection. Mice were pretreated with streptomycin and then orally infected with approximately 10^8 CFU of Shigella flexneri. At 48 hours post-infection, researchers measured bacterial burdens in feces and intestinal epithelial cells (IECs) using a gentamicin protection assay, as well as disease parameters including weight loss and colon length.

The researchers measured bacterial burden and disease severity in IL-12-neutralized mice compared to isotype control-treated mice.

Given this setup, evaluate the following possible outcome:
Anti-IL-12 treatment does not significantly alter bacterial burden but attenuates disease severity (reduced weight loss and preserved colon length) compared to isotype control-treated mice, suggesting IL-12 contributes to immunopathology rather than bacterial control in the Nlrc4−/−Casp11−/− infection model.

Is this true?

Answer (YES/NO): NO